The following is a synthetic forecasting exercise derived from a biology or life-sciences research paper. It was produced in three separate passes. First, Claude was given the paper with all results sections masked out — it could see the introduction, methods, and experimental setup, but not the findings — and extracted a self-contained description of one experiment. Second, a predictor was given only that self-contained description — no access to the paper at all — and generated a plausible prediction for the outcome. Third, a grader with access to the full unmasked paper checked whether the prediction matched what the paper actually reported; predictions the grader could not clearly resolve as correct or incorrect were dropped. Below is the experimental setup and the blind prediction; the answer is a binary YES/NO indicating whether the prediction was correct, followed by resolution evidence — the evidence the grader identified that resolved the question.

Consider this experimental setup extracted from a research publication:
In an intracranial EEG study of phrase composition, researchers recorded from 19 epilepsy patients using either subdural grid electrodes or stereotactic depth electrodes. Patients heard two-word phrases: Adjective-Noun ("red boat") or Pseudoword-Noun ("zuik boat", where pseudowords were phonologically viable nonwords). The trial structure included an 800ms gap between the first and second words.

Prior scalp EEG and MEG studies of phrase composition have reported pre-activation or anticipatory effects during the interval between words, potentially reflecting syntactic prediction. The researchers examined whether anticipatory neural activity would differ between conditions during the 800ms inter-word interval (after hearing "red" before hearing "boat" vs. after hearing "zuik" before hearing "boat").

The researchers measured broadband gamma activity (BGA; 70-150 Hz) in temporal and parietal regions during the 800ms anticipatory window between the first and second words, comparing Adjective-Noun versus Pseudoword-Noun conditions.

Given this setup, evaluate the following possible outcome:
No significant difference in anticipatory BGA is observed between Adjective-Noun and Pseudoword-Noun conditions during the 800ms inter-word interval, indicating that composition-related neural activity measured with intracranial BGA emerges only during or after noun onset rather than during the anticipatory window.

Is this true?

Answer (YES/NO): YES